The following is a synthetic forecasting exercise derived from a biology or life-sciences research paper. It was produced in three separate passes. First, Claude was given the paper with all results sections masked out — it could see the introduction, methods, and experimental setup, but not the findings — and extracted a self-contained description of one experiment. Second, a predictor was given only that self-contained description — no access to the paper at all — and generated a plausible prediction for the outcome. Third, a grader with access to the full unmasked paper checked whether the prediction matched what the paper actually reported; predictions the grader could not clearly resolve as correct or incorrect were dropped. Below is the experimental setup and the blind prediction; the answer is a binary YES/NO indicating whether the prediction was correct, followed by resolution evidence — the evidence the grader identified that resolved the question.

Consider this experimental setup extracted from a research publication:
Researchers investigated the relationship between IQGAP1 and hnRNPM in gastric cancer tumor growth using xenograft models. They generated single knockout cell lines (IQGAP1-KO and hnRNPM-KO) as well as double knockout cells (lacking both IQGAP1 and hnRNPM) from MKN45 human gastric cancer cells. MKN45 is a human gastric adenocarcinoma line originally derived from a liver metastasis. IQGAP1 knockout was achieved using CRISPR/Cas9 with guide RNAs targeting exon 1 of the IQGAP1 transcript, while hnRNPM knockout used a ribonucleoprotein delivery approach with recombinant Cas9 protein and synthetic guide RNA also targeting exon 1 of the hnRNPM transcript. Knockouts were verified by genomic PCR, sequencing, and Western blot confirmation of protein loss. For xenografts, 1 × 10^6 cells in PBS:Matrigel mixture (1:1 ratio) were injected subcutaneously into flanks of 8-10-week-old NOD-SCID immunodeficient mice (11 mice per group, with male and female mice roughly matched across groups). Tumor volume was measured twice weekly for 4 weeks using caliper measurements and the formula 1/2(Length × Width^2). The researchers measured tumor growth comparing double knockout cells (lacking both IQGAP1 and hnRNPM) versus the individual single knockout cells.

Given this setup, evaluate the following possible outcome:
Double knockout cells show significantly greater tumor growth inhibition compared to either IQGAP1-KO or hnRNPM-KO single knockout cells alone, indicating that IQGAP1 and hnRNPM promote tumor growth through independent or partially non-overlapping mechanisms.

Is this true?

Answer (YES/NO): YES